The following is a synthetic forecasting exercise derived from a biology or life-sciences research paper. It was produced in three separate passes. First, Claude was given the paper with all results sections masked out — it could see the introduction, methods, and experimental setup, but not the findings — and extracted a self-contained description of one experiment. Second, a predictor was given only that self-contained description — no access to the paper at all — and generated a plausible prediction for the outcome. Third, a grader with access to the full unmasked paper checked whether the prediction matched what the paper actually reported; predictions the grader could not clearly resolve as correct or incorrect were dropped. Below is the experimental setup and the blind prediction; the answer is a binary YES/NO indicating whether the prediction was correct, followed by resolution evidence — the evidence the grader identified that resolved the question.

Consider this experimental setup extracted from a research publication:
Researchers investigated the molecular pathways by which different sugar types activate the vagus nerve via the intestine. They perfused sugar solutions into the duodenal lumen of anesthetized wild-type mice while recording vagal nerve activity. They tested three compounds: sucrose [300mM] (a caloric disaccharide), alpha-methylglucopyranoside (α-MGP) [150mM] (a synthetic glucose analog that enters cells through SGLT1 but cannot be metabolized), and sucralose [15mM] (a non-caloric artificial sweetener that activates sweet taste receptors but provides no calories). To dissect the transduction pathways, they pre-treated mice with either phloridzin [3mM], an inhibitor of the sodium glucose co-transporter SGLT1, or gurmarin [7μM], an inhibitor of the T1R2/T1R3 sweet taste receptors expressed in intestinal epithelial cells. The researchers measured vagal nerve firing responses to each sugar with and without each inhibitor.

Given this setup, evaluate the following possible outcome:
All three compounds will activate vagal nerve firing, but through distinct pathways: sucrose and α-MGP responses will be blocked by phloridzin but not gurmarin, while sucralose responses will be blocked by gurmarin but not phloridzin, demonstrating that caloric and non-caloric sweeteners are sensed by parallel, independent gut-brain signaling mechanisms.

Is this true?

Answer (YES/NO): YES